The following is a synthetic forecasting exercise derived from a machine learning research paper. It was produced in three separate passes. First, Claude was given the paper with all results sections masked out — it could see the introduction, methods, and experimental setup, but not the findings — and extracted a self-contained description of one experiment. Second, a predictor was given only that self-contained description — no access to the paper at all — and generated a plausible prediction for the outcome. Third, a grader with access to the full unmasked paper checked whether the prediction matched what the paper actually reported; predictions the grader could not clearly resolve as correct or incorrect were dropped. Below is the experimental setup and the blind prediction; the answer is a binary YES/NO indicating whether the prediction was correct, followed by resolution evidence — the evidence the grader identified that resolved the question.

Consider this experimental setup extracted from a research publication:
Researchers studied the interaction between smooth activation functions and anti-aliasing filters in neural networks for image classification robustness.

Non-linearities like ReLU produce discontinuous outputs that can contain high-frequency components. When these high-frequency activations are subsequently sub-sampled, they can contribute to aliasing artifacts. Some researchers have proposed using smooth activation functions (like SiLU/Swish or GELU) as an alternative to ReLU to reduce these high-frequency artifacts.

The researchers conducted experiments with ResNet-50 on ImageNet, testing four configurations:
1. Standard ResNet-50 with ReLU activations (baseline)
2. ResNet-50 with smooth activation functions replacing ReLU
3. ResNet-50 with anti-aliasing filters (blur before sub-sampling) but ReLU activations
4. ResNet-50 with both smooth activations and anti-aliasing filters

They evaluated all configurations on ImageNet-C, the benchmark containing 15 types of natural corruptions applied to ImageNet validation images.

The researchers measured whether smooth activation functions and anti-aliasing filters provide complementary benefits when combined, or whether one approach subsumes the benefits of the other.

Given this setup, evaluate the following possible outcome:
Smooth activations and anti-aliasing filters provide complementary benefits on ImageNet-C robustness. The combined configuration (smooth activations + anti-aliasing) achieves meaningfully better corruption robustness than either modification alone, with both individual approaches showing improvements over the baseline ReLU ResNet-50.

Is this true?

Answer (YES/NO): YES